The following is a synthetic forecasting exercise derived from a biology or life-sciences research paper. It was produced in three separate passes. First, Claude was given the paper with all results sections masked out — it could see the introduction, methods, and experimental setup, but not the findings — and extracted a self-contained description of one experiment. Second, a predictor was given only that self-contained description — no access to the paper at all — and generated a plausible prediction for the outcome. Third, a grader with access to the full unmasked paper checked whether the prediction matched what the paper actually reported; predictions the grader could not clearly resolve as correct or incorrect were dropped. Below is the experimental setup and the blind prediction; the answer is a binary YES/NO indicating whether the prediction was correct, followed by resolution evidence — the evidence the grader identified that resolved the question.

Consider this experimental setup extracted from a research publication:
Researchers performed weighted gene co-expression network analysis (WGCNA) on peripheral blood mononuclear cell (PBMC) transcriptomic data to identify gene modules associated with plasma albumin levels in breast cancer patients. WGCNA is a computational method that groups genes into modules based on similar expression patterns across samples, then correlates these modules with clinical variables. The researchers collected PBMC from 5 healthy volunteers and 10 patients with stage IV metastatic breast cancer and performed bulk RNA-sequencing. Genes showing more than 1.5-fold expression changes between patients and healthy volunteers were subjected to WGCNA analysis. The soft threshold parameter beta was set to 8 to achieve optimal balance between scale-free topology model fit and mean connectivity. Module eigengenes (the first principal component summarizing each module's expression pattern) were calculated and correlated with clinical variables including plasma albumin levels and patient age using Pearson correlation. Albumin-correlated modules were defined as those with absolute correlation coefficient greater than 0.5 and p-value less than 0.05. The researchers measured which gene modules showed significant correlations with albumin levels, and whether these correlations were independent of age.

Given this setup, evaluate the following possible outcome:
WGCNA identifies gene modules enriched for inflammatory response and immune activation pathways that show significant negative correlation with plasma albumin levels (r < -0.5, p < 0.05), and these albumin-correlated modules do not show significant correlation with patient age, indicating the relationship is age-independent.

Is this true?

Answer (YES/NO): YES